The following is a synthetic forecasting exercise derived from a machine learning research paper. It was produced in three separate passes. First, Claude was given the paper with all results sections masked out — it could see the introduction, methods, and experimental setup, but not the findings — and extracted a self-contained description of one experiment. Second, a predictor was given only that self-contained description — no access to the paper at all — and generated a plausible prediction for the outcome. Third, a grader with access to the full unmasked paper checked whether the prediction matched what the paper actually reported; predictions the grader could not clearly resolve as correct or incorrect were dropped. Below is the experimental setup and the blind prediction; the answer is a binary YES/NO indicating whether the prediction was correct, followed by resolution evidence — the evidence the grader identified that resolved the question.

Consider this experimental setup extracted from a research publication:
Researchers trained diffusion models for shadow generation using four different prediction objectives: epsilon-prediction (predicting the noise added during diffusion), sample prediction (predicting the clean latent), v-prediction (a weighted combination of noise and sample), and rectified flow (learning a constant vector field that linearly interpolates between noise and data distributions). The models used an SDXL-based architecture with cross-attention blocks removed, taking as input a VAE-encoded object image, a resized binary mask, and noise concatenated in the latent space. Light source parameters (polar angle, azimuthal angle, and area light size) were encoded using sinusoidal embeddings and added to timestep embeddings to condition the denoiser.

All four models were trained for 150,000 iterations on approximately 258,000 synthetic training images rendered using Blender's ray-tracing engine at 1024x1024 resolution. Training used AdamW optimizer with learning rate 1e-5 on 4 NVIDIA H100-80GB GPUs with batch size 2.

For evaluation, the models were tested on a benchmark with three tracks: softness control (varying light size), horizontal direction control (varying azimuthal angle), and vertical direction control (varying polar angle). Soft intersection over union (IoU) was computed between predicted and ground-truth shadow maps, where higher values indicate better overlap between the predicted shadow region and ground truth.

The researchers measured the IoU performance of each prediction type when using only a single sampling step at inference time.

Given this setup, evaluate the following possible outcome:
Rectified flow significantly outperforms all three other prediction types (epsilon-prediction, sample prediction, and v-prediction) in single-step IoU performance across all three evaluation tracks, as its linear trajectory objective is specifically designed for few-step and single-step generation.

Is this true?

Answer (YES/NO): YES